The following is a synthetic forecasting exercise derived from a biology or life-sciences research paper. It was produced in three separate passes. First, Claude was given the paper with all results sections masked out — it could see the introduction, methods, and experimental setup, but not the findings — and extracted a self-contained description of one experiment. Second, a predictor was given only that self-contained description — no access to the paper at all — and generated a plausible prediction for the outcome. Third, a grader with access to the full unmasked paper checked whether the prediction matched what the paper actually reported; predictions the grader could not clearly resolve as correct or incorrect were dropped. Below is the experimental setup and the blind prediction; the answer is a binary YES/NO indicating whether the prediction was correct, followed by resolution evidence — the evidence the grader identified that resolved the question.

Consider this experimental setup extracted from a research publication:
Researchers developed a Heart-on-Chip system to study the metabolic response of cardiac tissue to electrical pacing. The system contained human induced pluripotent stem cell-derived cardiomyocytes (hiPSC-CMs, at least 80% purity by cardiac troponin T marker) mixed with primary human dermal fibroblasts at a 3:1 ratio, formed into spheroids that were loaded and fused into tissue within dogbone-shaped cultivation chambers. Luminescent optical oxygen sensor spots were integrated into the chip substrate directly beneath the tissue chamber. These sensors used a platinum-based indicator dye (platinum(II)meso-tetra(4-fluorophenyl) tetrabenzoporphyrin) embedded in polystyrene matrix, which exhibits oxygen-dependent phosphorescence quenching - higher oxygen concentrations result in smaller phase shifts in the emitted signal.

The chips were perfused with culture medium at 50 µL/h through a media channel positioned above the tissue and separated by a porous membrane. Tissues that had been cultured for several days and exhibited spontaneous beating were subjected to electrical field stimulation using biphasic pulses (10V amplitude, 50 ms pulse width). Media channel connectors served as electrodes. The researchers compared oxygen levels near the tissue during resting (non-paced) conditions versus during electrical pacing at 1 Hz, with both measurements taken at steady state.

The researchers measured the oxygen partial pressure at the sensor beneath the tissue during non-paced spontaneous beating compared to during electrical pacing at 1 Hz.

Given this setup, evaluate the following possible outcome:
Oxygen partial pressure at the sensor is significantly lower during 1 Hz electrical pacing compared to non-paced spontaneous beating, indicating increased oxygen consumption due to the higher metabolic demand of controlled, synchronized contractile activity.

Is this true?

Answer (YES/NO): YES